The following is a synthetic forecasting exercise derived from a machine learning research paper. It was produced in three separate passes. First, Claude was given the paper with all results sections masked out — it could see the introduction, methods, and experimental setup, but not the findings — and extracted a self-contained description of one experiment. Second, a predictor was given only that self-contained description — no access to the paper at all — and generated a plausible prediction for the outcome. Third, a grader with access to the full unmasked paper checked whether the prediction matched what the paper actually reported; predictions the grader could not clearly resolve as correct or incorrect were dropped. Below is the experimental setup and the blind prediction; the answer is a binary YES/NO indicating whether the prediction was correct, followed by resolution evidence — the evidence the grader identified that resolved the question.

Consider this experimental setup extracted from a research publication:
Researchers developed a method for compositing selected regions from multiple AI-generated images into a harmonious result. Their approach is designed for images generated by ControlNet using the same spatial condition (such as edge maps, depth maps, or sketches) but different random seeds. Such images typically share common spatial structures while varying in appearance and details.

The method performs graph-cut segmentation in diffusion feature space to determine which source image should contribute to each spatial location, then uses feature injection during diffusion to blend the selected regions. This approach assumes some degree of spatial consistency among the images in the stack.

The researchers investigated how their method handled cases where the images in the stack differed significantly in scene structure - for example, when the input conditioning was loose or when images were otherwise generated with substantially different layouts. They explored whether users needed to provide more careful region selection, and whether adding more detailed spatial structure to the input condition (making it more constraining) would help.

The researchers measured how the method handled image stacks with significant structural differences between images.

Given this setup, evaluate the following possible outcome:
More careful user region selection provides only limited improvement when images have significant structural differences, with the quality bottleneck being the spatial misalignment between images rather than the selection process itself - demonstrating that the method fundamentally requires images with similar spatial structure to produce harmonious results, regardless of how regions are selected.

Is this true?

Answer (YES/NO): NO